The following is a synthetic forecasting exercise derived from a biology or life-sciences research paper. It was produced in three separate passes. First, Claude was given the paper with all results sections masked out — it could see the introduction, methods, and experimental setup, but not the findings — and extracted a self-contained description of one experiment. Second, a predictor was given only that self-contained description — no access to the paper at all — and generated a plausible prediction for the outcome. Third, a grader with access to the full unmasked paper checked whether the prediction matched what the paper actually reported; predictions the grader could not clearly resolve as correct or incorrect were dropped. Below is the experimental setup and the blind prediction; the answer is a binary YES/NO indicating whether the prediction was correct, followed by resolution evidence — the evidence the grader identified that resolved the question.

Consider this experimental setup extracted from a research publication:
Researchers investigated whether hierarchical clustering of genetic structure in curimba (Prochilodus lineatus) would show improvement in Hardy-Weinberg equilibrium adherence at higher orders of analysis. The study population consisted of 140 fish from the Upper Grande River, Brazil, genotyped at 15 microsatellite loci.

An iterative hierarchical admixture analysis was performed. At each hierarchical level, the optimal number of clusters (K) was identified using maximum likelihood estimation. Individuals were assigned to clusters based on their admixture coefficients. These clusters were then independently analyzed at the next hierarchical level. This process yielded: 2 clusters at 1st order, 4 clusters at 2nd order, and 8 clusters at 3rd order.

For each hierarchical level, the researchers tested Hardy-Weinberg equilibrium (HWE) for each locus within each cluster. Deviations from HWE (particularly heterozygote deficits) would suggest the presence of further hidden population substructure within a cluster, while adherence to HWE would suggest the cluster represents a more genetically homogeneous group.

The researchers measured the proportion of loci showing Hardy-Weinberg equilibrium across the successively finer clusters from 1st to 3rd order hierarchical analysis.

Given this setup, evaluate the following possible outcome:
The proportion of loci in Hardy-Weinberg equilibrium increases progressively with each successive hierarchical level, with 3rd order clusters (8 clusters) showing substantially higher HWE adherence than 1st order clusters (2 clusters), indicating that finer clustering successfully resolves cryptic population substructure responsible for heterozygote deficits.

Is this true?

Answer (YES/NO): YES